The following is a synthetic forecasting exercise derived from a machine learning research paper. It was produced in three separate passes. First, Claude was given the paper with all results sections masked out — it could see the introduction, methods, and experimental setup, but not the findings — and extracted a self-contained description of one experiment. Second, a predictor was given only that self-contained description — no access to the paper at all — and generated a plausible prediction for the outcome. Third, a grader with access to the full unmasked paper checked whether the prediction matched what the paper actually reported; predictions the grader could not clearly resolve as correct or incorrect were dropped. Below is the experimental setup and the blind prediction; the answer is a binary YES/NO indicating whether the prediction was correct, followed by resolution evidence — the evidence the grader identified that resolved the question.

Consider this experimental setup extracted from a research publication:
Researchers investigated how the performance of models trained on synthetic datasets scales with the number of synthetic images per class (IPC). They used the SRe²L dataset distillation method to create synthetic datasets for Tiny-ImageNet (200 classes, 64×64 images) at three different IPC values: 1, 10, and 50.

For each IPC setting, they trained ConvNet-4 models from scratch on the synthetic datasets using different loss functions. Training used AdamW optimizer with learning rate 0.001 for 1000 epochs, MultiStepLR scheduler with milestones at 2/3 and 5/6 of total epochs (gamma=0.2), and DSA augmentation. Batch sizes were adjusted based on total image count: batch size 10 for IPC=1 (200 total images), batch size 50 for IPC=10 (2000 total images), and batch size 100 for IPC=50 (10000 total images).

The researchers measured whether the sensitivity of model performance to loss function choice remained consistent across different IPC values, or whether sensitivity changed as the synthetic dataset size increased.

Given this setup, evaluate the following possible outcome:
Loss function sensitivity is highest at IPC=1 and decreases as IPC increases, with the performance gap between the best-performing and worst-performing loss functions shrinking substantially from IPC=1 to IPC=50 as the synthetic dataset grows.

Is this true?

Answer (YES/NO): NO